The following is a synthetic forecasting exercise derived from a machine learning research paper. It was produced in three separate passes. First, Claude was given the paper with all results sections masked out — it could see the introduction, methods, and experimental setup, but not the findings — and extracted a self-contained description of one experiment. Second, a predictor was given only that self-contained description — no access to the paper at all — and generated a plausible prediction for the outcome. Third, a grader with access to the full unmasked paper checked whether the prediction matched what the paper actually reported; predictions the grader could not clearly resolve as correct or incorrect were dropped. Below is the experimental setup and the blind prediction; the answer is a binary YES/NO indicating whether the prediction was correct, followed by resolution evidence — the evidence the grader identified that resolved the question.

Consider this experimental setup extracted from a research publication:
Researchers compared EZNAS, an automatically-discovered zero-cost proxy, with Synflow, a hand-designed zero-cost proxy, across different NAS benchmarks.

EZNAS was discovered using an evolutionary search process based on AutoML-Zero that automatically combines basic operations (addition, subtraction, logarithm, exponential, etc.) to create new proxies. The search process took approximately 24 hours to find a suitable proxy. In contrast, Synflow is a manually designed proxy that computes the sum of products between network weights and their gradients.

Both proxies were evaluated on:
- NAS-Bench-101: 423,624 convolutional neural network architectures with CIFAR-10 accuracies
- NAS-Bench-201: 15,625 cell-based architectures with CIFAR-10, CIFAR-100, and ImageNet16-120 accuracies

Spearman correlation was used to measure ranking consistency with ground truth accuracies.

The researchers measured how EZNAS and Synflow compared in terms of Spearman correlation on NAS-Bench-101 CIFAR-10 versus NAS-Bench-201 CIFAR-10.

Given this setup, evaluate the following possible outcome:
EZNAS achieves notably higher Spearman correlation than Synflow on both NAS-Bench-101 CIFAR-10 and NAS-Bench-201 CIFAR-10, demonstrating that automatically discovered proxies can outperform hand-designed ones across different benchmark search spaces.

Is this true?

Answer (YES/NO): NO